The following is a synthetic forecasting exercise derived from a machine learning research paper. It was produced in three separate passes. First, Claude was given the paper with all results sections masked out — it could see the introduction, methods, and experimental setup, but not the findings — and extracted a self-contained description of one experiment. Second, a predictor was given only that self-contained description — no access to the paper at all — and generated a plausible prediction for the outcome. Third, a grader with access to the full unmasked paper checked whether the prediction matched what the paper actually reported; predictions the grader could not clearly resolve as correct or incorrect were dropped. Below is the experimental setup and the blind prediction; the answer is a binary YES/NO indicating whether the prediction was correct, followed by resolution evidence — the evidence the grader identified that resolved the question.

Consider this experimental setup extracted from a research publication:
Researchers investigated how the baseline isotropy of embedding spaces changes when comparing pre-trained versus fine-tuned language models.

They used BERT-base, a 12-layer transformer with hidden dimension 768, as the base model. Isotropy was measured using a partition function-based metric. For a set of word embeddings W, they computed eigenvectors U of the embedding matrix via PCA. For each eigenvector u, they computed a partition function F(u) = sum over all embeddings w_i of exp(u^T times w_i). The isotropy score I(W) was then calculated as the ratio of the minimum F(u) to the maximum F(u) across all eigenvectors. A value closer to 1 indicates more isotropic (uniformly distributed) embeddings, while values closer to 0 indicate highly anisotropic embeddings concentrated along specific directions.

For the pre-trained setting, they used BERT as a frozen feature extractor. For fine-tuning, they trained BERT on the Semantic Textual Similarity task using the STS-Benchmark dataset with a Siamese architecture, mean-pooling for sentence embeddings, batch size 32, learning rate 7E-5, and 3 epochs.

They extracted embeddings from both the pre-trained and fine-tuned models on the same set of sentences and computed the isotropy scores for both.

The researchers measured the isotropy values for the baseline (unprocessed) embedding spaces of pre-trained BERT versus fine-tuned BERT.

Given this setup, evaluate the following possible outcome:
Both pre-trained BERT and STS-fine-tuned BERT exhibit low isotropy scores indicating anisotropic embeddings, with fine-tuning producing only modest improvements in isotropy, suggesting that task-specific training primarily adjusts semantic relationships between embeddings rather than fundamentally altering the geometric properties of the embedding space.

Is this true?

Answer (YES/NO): NO